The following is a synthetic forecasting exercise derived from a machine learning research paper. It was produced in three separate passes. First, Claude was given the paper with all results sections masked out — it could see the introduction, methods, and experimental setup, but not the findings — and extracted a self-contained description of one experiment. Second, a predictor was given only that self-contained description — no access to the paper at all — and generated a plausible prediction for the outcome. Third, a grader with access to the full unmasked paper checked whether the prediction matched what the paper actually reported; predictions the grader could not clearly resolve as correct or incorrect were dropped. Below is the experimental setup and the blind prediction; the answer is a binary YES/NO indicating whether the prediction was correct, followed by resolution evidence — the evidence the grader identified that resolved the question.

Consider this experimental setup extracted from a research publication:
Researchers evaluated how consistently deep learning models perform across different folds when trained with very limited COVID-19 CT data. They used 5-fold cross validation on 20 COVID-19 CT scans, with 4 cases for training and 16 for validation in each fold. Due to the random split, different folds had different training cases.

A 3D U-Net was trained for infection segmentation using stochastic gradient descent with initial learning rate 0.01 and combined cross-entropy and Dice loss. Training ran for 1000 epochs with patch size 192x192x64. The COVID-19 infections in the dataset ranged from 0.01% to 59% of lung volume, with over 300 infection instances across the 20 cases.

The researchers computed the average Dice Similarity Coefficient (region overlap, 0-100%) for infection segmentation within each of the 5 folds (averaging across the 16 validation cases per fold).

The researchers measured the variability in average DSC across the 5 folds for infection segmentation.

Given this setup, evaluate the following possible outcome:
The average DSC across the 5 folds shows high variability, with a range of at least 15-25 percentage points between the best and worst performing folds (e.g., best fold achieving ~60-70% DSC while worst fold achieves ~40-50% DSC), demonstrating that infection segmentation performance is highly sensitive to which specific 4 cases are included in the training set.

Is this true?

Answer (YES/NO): NO